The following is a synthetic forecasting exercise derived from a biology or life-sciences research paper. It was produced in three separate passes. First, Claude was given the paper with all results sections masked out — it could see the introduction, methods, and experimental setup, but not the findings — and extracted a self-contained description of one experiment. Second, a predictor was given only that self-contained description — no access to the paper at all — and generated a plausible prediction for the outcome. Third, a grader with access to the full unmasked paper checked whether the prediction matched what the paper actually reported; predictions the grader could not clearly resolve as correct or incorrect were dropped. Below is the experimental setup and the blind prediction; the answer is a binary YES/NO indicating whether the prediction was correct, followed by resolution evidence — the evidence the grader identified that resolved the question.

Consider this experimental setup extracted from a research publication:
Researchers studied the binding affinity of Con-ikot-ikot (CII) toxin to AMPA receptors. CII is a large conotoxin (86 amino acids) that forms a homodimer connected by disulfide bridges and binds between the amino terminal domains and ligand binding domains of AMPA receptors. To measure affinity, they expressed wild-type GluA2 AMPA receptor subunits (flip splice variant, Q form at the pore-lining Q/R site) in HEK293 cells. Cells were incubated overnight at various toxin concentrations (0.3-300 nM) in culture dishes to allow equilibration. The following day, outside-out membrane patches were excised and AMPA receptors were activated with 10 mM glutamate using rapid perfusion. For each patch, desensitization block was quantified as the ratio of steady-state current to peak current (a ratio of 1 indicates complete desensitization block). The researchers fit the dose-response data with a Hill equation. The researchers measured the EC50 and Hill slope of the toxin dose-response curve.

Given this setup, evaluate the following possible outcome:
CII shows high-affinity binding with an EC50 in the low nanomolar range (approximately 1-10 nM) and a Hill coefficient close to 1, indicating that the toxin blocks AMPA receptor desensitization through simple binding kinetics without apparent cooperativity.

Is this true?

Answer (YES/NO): YES